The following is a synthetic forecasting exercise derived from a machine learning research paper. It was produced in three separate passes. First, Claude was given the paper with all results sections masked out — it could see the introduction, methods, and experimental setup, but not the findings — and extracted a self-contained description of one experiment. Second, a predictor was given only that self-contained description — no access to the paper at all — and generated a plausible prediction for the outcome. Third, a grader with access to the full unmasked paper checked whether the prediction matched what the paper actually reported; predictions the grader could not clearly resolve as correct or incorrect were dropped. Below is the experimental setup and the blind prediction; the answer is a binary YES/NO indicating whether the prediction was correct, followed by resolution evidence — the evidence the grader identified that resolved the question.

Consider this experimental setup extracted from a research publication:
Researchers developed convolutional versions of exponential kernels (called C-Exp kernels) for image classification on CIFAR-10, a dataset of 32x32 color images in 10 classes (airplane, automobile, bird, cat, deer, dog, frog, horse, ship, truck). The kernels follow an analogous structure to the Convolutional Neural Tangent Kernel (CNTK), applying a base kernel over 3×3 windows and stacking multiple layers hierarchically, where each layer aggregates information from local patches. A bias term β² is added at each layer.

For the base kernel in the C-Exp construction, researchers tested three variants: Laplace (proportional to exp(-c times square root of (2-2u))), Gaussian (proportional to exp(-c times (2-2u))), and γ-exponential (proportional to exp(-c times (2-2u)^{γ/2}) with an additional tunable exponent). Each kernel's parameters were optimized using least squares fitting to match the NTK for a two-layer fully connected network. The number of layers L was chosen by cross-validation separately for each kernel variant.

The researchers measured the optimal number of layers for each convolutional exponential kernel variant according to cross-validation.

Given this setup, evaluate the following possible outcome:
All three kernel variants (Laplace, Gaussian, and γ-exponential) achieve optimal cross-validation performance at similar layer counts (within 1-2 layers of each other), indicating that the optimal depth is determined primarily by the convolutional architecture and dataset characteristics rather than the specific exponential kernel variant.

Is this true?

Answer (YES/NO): NO